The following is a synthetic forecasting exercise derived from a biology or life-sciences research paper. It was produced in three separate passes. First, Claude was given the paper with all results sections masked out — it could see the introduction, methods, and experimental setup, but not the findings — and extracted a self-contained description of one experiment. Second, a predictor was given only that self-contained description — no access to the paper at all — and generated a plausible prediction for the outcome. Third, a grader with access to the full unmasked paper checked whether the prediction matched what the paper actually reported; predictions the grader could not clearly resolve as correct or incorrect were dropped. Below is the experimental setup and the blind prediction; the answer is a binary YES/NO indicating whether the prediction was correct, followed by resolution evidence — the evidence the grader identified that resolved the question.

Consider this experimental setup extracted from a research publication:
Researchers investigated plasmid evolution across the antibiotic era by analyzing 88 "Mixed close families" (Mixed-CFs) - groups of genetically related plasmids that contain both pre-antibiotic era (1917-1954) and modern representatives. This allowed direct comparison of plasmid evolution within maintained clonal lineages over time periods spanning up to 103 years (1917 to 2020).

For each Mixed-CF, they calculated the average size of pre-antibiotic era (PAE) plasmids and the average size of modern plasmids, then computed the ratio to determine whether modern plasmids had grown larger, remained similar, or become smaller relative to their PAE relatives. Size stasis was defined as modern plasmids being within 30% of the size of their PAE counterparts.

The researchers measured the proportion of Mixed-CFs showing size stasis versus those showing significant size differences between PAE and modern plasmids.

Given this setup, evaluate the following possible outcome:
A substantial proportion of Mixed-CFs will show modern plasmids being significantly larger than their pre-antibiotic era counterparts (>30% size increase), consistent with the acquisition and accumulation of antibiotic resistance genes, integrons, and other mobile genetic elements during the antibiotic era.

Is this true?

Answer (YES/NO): YES